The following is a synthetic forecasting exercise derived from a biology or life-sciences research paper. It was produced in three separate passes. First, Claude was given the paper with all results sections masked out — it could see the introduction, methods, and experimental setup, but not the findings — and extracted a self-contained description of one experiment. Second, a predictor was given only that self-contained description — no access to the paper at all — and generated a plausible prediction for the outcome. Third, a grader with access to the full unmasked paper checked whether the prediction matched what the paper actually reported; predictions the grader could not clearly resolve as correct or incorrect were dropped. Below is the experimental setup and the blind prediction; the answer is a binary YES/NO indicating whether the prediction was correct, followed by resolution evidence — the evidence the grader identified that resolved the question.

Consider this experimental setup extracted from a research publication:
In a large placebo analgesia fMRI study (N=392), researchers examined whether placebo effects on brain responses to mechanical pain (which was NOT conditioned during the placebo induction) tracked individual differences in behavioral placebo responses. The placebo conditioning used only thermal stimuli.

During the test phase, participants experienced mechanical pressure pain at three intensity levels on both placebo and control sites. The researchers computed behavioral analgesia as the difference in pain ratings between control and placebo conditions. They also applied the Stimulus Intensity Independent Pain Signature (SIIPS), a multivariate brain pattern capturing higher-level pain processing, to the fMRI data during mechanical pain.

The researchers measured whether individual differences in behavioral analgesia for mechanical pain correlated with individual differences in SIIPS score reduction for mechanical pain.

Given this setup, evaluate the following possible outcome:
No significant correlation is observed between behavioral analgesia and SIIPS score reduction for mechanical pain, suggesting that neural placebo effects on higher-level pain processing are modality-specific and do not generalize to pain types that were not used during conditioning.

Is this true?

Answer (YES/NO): NO